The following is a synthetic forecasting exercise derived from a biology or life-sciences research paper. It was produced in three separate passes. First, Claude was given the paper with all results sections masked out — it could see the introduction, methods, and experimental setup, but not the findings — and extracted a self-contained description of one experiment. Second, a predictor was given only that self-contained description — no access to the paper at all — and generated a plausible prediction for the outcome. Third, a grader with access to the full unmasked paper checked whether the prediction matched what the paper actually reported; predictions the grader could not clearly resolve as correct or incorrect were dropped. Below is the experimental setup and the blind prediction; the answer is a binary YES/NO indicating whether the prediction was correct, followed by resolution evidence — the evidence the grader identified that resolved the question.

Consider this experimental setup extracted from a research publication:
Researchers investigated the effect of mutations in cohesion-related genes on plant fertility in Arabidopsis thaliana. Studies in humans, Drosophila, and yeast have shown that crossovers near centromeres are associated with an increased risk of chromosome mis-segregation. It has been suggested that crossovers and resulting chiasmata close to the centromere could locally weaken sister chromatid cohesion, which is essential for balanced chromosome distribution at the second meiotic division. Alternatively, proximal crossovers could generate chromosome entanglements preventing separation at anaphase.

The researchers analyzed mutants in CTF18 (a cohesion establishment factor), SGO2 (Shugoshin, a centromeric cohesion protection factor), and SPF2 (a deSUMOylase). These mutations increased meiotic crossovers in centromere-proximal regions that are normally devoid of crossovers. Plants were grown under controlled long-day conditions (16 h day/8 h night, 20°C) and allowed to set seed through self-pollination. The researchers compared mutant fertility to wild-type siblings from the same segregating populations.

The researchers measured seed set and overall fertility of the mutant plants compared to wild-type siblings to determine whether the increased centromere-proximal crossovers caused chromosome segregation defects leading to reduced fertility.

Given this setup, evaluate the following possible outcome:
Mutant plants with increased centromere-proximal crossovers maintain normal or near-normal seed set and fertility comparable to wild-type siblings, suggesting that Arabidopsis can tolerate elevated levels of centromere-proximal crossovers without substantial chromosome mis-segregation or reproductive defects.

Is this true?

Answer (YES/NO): YES